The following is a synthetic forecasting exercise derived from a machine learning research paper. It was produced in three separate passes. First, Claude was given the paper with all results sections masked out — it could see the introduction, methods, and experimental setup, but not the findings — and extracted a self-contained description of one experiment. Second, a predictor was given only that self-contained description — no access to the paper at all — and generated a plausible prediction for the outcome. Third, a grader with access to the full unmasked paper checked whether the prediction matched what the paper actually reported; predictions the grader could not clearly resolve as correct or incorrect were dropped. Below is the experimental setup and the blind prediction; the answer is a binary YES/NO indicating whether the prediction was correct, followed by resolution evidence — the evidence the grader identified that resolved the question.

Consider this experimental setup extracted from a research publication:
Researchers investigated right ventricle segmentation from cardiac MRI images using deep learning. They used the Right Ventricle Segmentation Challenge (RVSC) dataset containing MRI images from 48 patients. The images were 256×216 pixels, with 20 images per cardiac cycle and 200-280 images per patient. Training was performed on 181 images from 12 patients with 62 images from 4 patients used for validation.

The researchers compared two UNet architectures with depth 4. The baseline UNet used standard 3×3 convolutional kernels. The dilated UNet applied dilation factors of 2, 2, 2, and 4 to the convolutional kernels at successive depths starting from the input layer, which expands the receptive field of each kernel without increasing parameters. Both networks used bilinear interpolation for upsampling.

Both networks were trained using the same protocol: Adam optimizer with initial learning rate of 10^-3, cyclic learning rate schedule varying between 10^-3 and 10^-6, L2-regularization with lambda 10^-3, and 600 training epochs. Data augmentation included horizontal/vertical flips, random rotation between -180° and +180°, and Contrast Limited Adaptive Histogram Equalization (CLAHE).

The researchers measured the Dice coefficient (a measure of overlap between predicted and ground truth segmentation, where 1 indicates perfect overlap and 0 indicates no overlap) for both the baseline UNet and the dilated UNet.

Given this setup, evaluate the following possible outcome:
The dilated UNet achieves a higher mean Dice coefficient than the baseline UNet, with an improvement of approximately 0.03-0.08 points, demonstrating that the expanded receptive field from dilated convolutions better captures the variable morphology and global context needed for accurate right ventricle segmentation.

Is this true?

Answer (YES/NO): NO